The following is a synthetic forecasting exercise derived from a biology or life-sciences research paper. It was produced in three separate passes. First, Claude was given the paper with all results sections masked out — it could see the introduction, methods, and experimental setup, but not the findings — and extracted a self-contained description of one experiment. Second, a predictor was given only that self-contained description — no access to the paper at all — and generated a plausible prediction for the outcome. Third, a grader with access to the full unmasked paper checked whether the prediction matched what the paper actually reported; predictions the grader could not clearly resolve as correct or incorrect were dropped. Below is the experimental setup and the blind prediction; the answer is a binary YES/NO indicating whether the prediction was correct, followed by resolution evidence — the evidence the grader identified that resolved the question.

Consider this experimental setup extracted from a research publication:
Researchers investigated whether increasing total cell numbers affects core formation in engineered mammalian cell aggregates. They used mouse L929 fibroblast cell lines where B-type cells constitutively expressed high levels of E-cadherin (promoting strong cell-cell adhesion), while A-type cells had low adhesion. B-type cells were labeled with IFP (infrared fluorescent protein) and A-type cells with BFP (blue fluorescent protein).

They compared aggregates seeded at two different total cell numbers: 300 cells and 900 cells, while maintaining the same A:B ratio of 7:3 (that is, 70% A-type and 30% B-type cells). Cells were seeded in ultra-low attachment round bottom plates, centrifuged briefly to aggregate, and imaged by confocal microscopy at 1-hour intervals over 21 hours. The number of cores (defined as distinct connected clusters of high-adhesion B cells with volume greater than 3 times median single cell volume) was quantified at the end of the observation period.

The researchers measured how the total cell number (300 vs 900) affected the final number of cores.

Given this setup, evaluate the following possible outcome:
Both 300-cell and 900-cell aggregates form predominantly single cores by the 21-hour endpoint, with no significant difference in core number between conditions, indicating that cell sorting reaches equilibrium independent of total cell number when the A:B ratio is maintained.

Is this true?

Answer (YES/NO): NO